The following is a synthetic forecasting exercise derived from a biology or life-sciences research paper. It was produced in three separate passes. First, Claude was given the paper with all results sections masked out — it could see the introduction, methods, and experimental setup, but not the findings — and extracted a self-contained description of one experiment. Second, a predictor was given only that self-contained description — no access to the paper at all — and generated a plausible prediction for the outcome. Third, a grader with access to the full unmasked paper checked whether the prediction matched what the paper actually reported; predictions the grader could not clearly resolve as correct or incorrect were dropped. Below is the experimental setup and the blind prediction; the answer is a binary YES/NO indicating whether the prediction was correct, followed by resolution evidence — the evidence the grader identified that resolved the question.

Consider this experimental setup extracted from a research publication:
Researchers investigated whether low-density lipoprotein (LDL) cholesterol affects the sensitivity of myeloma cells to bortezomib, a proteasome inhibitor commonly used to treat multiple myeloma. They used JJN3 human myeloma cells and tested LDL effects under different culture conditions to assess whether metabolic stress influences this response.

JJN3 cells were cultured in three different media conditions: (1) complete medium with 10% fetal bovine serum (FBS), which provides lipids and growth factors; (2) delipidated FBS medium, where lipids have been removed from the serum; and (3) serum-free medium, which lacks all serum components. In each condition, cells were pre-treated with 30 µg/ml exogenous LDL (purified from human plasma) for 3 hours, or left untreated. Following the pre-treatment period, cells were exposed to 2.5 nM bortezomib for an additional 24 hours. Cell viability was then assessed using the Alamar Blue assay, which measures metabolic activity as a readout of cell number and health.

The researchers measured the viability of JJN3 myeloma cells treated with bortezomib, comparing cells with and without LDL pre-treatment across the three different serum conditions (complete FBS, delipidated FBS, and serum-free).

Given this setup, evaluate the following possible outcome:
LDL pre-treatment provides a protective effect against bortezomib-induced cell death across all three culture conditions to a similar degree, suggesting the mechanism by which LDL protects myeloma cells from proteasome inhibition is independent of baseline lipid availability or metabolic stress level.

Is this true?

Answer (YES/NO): NO